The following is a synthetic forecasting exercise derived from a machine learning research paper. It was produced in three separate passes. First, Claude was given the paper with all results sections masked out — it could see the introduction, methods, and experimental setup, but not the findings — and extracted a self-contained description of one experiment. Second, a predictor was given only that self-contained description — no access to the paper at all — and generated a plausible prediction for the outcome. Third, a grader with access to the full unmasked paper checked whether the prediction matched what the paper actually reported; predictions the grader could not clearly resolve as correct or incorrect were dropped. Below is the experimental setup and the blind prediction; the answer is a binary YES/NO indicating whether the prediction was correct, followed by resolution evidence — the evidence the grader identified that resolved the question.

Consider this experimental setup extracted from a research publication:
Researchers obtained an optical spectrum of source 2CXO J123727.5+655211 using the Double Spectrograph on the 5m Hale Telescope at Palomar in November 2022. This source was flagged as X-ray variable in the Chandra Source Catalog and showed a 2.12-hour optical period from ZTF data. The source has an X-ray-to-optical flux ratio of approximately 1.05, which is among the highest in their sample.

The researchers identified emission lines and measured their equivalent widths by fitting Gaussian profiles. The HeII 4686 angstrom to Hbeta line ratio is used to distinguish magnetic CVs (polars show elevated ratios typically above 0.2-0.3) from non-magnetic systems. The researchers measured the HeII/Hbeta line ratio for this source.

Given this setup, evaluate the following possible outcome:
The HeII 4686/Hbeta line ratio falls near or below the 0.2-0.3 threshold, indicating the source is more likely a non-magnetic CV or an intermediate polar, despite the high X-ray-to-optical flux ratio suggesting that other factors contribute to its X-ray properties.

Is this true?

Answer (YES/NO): NO